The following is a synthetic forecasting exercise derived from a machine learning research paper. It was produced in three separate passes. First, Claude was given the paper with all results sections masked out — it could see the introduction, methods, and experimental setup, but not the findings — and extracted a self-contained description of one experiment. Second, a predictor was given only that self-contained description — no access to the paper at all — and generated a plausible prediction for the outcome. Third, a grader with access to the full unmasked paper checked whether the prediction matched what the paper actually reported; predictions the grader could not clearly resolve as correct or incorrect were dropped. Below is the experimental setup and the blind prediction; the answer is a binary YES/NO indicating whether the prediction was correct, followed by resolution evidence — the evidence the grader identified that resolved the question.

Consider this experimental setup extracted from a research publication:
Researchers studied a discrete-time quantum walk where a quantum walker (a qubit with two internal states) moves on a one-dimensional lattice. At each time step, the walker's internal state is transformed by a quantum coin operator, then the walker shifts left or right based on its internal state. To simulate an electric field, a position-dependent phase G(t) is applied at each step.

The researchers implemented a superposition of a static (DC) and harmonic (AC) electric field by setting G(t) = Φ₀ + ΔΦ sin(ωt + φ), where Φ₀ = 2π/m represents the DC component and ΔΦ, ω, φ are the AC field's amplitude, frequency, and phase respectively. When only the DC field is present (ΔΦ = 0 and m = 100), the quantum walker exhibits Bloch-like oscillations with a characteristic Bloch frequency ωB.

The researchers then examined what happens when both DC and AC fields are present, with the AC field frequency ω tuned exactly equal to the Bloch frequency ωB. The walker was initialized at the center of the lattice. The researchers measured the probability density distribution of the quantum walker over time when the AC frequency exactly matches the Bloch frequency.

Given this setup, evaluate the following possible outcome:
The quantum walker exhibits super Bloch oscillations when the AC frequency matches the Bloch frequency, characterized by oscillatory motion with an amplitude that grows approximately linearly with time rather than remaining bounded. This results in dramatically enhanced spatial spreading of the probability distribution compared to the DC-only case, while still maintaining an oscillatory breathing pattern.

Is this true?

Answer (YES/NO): NO